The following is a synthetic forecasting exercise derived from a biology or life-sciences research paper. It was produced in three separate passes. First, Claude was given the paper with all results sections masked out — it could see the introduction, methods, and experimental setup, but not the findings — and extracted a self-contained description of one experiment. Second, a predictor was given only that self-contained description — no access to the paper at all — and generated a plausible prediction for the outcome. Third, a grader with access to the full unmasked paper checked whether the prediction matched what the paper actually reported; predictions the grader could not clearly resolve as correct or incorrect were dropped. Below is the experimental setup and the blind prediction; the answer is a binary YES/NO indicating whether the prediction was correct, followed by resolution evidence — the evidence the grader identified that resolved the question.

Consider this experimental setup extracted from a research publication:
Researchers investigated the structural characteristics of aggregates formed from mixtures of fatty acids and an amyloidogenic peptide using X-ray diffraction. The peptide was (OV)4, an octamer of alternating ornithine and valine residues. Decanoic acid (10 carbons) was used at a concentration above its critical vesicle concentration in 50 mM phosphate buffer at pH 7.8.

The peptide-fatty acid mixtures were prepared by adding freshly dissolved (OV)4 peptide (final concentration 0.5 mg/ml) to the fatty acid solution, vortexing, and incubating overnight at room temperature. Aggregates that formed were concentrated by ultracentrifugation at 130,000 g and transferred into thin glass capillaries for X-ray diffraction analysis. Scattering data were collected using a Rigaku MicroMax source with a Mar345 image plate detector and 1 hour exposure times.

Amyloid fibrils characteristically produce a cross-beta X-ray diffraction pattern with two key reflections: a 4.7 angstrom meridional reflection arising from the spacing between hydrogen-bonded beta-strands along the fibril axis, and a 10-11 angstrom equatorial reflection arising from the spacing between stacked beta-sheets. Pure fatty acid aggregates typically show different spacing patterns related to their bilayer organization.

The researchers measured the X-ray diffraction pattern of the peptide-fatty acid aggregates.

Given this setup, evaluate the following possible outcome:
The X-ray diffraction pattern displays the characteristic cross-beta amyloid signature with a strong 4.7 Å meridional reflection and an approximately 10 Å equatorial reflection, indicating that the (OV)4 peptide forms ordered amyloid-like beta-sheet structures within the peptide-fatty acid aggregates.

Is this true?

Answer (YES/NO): YES